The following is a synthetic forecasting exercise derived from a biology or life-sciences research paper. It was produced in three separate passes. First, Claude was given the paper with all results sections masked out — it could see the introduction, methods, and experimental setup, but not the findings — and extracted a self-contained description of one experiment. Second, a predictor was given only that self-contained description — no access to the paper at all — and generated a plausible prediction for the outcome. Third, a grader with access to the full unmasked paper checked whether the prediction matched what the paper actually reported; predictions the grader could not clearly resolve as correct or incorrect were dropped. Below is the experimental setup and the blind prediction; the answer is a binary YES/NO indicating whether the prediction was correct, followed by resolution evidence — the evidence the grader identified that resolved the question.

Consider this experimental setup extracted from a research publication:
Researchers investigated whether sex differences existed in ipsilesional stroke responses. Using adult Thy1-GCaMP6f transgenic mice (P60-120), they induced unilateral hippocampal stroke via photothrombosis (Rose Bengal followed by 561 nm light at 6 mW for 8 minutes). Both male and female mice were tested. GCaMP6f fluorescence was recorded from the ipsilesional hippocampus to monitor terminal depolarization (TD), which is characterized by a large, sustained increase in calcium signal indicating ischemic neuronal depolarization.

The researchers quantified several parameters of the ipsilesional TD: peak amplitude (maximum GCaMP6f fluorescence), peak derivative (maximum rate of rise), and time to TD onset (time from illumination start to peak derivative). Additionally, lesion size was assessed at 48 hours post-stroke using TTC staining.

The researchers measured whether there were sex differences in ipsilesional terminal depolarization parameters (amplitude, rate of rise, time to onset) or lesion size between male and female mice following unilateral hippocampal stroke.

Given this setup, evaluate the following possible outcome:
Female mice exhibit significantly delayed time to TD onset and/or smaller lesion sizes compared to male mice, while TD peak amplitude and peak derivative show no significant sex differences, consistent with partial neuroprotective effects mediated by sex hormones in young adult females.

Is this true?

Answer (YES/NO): NO